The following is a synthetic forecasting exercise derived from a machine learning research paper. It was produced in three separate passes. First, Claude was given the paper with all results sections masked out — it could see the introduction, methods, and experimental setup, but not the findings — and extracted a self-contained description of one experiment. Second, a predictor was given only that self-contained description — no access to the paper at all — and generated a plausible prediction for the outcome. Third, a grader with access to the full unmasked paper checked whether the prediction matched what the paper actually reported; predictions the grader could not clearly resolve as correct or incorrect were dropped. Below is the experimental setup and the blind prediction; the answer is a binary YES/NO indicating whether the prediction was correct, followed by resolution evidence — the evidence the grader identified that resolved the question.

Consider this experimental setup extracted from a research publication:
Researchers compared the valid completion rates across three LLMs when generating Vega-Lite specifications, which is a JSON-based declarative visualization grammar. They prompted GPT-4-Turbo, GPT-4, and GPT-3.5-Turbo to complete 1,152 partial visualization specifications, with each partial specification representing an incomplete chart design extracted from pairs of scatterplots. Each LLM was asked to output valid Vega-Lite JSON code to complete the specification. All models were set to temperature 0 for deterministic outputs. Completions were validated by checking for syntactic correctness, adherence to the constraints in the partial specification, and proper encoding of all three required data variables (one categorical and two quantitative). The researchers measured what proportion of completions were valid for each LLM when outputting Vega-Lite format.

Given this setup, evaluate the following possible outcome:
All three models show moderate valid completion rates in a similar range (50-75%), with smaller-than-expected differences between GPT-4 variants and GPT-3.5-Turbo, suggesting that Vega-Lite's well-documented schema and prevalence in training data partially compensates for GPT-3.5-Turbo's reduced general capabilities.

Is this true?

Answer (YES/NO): NO